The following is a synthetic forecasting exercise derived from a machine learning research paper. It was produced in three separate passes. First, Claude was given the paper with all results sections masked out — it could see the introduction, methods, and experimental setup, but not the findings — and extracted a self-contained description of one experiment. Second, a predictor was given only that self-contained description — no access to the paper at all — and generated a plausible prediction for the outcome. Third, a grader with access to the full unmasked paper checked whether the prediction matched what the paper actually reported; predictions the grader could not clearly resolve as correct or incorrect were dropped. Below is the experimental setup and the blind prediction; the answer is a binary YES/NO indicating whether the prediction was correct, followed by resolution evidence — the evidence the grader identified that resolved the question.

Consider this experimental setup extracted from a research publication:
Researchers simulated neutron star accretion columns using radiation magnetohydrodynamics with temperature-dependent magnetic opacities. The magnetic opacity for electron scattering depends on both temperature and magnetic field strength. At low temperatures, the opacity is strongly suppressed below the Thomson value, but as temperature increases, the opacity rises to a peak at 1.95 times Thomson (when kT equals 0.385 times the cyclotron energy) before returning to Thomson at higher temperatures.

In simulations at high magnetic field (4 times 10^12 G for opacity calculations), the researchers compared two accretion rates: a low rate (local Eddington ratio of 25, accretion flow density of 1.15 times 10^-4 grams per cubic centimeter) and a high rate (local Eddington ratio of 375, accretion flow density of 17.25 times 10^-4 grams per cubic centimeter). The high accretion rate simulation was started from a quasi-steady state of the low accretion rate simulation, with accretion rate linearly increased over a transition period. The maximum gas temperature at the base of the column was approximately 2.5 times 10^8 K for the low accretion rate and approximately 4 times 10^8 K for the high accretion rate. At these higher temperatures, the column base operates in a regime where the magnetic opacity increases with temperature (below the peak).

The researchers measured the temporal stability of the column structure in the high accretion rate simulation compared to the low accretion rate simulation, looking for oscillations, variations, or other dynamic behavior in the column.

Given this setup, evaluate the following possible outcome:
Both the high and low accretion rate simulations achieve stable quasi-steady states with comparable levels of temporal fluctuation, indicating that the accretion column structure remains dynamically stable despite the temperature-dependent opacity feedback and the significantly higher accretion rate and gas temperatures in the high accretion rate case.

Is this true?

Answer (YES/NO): NO